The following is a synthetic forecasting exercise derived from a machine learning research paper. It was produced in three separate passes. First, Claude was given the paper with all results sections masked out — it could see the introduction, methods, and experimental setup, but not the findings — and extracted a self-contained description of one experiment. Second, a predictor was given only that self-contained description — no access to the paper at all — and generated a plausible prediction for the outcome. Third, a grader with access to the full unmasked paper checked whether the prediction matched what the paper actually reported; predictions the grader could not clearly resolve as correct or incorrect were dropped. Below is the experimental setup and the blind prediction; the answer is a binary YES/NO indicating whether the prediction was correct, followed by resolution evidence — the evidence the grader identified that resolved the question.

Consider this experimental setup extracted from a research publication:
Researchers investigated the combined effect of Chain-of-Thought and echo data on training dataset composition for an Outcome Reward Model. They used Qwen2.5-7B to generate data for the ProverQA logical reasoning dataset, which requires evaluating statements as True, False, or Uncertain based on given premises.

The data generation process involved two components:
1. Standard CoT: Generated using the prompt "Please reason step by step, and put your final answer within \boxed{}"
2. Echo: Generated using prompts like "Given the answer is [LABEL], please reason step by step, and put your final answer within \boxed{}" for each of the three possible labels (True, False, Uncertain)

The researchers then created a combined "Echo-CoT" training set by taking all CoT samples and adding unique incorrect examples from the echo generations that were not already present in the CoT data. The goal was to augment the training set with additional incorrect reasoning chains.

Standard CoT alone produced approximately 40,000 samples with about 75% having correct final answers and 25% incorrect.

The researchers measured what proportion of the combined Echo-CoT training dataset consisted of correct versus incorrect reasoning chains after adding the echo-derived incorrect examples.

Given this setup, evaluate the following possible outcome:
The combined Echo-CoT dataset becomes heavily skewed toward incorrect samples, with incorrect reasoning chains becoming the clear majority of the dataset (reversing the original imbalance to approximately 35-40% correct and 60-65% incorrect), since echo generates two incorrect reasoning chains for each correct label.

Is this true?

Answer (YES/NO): NO